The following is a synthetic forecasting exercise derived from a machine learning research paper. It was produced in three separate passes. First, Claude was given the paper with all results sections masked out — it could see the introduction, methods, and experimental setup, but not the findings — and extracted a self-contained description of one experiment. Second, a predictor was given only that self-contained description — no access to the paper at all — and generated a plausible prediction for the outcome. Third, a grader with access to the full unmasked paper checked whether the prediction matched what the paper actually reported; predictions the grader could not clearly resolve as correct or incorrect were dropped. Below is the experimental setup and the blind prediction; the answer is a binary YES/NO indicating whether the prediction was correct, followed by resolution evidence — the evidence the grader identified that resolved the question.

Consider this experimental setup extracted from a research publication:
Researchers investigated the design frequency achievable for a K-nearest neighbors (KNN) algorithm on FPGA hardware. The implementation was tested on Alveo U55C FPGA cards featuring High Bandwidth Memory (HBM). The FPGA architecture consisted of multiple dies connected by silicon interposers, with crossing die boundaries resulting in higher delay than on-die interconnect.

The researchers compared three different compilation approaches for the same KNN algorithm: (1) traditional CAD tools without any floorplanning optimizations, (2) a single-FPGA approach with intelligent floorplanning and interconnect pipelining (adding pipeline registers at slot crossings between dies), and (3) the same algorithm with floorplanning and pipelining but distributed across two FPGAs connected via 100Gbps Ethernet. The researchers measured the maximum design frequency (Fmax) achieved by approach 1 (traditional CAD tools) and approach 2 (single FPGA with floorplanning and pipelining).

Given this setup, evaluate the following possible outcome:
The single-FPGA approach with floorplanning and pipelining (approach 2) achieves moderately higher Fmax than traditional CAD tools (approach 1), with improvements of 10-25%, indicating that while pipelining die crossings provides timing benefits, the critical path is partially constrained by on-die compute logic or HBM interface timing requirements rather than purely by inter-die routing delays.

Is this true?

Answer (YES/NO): YES